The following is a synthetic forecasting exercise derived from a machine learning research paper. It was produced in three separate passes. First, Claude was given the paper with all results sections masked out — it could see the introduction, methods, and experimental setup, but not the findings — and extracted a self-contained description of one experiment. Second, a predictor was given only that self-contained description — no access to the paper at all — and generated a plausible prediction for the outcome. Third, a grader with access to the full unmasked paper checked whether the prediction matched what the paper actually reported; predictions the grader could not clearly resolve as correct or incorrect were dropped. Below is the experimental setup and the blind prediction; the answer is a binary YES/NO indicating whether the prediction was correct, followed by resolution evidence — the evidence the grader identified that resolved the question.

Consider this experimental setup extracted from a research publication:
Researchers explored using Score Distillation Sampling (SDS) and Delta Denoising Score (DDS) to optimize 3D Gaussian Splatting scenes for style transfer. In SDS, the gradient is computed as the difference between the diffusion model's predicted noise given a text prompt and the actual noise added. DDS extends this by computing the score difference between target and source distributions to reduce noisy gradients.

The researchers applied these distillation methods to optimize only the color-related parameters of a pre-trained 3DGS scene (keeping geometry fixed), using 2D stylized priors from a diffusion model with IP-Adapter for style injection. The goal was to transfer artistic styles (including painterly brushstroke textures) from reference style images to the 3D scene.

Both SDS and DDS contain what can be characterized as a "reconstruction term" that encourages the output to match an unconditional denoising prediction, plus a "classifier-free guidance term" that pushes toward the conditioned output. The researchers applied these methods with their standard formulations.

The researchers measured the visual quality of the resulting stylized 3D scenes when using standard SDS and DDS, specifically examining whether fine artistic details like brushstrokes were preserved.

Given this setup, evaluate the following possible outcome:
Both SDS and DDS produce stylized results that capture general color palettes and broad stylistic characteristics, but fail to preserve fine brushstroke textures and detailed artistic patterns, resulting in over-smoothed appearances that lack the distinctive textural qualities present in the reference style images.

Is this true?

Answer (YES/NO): YES